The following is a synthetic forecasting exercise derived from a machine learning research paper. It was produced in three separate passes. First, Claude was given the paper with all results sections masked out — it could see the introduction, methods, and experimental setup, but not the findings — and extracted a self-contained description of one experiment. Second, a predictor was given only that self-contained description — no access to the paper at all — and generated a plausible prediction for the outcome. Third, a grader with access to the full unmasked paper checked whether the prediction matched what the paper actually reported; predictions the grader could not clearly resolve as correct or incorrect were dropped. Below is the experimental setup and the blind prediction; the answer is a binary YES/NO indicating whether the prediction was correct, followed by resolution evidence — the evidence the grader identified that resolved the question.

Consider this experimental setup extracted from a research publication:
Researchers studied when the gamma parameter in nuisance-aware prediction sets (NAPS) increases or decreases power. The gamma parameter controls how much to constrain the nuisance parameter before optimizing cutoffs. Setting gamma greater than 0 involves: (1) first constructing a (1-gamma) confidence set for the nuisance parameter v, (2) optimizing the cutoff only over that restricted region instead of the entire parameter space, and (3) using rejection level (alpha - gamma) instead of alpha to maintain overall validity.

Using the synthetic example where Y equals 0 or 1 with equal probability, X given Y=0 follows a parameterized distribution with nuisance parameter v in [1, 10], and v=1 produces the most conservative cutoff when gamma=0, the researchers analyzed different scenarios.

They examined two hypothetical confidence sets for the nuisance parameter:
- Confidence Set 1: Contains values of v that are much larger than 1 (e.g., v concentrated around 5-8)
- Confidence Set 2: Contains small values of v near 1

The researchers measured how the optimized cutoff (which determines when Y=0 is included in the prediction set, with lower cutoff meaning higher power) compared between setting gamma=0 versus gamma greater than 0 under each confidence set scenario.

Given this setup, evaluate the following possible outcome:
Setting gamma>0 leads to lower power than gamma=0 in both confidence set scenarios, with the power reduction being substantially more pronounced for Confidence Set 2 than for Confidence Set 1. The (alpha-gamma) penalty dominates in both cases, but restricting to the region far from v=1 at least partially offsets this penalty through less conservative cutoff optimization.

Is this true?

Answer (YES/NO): NO